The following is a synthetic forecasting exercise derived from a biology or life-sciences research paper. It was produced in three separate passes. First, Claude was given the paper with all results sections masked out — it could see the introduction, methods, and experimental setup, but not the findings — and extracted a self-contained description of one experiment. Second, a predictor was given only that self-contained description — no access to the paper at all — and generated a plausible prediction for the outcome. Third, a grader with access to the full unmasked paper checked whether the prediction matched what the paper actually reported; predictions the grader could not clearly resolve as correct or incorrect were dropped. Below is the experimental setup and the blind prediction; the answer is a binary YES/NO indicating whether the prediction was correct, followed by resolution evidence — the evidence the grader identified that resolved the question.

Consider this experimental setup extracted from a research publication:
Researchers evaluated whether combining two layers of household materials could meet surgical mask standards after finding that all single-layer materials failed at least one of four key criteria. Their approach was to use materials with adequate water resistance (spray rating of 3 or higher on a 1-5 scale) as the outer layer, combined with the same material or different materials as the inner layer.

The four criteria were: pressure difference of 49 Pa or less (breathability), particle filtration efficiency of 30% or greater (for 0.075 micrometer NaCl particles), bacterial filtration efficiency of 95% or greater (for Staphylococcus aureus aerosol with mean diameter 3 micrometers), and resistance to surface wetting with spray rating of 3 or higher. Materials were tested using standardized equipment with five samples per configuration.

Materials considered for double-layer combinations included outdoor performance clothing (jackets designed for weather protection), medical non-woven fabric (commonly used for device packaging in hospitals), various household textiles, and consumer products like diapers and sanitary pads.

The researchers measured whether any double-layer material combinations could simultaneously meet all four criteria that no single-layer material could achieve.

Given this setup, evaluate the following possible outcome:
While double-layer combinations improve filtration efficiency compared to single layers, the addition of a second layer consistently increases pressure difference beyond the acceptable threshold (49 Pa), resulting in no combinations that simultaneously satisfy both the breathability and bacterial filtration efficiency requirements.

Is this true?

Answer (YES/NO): NO